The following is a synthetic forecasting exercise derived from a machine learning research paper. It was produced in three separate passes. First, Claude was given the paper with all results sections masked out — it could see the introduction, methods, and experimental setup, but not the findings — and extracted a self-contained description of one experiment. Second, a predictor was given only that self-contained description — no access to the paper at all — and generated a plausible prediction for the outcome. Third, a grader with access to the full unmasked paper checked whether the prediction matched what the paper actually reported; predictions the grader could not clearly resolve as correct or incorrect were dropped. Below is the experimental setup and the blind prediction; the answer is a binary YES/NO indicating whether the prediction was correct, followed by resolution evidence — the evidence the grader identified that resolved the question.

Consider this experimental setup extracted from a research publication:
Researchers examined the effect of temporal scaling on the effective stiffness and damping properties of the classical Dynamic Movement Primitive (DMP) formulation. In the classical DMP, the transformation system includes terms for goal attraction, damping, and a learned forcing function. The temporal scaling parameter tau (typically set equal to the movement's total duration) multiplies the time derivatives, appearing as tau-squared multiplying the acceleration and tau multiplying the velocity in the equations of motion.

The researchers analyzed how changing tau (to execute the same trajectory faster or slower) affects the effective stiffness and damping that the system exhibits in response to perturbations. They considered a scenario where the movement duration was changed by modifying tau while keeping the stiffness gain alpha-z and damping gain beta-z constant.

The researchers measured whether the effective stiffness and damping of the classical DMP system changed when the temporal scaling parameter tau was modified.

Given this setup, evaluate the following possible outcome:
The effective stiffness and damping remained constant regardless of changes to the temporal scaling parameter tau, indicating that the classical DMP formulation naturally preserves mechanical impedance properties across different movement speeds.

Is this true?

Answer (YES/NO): NO